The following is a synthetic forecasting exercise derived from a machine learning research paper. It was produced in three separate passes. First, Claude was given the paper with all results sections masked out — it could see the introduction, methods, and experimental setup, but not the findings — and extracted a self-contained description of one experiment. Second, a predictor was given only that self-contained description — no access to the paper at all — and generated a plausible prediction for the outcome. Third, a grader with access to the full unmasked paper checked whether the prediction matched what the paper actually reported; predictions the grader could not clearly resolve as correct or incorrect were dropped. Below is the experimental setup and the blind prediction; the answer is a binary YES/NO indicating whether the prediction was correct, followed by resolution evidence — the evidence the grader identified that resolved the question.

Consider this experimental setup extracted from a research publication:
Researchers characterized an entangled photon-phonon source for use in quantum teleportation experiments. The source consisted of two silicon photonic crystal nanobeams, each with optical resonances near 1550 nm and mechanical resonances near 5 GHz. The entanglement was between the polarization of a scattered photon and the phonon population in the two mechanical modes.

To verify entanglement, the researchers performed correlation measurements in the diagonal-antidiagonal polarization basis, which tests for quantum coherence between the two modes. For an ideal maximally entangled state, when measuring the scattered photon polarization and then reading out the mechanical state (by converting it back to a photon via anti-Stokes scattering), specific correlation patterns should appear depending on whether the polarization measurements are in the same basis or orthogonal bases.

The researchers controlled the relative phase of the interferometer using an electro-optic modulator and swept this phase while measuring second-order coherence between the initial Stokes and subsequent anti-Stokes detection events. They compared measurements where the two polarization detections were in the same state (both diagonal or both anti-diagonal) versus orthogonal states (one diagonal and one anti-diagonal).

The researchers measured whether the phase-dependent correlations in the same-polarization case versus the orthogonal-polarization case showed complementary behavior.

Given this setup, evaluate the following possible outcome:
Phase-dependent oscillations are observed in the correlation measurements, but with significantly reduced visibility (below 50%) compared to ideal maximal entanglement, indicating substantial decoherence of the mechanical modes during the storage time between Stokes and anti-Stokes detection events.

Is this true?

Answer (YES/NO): NO